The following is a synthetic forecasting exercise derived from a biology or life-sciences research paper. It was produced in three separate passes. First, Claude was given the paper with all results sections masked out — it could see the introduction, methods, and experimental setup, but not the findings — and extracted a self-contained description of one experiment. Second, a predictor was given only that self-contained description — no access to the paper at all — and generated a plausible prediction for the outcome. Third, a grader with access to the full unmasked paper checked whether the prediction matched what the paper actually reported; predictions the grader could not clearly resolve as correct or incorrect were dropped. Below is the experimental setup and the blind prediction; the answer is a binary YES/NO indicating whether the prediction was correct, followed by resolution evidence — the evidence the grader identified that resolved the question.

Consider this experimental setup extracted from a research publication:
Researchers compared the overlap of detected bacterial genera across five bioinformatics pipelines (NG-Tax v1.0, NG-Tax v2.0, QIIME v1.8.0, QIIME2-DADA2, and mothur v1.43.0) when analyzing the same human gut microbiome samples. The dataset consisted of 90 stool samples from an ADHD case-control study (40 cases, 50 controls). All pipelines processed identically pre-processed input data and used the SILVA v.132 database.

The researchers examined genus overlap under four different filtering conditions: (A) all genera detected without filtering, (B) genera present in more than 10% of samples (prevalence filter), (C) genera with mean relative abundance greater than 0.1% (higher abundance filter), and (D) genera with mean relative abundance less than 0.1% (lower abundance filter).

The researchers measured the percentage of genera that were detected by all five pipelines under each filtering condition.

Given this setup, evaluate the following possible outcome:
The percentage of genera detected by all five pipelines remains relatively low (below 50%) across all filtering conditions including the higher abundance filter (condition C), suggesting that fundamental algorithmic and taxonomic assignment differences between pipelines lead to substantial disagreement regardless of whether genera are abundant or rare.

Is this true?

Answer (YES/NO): NO